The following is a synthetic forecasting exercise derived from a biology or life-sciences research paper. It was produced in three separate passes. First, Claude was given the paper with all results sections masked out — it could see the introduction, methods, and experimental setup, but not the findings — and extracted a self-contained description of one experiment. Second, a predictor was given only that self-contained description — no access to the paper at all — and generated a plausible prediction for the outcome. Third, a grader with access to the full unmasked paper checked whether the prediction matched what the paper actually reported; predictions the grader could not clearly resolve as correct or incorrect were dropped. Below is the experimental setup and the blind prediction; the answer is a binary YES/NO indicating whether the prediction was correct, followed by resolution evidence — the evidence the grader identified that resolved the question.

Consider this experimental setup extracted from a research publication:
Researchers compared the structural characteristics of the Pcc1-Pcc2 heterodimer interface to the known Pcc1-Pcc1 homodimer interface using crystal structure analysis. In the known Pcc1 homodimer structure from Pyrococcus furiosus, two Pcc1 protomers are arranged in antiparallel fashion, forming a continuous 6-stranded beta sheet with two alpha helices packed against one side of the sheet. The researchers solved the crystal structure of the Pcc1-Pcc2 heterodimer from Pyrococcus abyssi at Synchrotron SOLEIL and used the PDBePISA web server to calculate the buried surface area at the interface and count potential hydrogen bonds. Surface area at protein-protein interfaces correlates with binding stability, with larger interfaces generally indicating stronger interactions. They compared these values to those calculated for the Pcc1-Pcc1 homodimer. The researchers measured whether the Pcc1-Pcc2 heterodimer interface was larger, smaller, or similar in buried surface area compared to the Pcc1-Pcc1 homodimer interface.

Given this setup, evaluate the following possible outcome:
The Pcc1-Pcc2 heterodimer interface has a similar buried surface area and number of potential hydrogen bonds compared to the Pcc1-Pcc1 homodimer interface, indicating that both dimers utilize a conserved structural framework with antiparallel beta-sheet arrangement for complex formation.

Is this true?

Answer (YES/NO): NO